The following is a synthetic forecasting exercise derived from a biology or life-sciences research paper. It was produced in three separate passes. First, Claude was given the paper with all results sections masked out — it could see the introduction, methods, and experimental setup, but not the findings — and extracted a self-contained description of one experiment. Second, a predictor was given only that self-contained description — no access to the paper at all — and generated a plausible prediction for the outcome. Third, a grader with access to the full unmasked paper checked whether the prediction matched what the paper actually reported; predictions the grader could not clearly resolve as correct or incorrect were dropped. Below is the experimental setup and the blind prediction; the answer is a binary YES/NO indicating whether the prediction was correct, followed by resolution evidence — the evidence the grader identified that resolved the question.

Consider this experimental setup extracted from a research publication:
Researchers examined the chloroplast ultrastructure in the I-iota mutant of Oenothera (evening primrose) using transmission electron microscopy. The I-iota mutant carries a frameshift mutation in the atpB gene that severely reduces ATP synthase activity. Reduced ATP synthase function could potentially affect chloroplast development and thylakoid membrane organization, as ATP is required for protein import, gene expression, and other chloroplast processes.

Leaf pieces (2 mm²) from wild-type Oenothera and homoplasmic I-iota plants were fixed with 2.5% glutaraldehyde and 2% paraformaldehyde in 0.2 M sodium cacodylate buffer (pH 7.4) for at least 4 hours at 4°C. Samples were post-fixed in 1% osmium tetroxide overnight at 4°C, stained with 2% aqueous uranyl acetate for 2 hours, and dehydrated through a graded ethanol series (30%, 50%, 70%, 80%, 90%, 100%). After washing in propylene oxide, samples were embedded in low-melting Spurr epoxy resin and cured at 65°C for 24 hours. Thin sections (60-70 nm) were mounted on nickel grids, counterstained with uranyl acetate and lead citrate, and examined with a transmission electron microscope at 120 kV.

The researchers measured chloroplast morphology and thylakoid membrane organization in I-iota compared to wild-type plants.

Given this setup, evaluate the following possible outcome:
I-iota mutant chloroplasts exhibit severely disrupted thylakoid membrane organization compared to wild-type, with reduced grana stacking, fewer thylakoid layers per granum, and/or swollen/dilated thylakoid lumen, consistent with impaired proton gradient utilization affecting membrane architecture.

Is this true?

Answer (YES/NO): NO